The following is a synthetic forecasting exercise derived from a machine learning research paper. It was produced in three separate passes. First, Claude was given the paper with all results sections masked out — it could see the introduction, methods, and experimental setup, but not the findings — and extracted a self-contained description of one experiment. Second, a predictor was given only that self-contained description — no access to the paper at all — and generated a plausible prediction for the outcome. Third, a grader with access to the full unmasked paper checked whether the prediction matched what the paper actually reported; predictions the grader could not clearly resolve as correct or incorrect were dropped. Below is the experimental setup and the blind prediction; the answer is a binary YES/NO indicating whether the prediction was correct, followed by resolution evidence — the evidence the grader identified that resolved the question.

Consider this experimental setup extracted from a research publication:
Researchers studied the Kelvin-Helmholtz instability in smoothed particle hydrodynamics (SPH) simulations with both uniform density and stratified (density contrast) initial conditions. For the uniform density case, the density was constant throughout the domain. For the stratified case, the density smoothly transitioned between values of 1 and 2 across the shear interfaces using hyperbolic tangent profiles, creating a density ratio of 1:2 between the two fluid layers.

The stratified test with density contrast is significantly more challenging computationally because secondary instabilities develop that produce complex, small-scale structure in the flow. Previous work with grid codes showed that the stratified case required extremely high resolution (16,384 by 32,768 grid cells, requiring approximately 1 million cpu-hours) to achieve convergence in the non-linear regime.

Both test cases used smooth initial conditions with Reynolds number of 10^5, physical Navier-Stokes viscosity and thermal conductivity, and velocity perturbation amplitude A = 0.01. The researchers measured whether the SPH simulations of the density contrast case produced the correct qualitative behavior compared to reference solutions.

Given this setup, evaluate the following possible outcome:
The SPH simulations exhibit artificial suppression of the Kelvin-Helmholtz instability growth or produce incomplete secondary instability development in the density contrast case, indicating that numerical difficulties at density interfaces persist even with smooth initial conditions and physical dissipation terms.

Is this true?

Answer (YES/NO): NO